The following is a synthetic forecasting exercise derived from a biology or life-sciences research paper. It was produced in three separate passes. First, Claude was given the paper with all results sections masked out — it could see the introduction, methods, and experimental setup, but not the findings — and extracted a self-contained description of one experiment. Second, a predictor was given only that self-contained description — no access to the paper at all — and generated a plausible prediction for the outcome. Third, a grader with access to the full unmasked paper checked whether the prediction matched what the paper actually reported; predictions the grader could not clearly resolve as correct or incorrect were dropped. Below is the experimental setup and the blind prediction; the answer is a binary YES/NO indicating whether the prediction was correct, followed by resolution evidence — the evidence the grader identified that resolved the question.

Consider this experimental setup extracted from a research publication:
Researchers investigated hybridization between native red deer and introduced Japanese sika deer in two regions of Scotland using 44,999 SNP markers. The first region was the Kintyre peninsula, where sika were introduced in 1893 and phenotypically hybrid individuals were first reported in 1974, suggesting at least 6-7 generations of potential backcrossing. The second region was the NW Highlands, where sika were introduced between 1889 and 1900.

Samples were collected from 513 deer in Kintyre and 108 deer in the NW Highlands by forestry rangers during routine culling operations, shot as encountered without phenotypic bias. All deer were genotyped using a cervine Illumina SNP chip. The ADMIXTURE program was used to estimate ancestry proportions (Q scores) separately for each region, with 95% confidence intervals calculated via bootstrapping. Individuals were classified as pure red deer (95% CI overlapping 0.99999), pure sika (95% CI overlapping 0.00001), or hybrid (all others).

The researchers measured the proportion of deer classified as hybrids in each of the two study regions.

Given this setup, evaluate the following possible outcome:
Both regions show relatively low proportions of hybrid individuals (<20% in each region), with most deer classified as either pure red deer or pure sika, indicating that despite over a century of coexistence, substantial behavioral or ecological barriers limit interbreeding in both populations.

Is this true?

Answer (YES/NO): NO